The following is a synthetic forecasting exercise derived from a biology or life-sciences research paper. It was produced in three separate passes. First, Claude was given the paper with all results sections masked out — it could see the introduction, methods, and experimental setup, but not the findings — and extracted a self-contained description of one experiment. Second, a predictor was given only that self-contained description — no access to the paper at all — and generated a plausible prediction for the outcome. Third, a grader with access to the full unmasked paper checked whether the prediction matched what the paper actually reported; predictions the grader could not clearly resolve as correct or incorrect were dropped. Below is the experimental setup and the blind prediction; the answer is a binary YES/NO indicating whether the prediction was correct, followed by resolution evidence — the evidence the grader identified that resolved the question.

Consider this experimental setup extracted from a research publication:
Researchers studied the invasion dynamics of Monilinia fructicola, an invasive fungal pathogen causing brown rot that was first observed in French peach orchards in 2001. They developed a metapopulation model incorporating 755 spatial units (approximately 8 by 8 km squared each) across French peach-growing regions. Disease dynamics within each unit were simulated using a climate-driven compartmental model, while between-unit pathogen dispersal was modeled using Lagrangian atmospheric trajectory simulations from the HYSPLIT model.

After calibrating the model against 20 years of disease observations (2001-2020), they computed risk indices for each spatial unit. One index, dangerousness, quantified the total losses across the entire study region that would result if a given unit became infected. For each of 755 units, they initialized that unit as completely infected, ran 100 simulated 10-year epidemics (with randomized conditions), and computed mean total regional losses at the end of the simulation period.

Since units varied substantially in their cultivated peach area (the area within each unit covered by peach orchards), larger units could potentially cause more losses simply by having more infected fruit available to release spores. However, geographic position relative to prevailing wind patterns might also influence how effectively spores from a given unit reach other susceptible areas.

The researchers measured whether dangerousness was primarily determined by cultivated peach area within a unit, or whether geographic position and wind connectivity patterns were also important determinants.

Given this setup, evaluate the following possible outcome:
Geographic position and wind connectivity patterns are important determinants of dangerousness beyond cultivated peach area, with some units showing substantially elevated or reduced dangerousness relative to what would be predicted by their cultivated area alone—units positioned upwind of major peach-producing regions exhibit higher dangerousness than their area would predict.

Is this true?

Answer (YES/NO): YES